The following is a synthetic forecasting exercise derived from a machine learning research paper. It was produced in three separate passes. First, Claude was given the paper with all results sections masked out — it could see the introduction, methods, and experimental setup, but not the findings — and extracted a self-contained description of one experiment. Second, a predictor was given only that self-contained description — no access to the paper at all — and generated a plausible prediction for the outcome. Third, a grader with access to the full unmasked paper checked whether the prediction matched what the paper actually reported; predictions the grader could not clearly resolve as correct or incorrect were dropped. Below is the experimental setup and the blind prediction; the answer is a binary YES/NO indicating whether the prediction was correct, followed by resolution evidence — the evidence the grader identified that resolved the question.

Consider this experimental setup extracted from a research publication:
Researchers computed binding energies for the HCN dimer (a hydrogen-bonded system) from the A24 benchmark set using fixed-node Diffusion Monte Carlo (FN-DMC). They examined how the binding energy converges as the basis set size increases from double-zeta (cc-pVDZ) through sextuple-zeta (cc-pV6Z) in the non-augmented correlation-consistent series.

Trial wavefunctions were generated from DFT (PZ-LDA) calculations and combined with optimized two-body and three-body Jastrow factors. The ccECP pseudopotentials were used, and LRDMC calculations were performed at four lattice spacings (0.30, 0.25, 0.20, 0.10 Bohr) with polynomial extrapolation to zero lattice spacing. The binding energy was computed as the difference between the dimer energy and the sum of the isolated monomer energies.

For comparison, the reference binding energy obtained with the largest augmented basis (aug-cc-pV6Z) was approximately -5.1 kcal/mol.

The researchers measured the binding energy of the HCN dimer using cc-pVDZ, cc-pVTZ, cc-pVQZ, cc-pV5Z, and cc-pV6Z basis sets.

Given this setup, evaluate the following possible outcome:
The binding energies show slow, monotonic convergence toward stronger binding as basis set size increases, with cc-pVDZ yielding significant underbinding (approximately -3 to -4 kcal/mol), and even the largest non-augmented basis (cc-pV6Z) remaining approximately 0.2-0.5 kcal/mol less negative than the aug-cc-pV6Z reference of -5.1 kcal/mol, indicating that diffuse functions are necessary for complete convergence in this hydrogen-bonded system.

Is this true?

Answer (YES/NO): NO